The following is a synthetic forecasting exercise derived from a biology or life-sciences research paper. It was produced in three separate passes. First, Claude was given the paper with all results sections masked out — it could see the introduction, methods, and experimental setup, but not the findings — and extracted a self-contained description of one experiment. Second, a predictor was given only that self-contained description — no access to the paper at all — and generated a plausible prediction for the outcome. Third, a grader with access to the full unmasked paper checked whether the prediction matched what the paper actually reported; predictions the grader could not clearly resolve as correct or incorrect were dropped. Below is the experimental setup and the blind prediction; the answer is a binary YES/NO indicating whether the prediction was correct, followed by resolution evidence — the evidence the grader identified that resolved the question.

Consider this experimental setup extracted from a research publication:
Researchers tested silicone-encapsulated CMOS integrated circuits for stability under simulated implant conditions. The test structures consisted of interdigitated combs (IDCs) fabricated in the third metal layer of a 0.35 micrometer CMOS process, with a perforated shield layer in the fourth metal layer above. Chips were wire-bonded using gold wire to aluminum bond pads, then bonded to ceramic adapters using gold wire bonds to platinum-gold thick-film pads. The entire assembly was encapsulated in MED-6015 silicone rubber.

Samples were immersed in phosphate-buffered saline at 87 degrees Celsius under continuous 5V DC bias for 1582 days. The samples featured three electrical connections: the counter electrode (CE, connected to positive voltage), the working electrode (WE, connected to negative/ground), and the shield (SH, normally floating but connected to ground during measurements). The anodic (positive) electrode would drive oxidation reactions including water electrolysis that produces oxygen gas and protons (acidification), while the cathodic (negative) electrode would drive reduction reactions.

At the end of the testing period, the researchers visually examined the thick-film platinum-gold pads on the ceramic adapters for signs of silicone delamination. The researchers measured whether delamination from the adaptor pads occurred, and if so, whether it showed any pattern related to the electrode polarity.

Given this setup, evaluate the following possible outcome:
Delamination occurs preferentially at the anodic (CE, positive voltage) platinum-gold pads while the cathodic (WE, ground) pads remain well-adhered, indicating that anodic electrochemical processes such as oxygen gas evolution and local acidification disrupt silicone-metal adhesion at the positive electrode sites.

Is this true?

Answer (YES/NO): NO